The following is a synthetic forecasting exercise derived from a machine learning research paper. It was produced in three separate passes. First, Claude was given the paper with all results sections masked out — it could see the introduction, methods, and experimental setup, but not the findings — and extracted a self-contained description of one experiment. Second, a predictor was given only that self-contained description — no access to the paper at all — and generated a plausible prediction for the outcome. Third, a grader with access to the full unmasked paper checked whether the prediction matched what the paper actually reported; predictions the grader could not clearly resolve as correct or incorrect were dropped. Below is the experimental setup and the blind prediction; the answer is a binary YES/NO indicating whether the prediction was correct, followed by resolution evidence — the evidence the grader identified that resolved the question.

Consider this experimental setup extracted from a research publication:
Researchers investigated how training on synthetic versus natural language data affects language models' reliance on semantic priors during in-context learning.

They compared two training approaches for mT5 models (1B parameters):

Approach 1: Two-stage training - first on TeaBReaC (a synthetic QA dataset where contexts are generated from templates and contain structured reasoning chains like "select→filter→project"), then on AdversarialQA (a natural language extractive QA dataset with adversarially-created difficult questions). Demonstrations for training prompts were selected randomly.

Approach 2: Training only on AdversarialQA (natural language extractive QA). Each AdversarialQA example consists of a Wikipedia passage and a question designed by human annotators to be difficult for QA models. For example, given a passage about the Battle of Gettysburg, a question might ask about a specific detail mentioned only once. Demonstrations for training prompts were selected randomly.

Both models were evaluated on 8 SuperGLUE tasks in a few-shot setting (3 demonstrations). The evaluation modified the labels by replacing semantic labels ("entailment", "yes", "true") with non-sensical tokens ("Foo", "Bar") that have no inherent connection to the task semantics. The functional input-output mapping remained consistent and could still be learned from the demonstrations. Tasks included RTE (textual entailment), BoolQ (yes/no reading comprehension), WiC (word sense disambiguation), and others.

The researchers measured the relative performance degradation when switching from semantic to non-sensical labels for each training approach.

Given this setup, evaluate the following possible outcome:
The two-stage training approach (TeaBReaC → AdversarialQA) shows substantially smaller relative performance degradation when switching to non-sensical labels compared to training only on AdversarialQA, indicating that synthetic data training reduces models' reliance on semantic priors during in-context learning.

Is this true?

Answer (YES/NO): YES